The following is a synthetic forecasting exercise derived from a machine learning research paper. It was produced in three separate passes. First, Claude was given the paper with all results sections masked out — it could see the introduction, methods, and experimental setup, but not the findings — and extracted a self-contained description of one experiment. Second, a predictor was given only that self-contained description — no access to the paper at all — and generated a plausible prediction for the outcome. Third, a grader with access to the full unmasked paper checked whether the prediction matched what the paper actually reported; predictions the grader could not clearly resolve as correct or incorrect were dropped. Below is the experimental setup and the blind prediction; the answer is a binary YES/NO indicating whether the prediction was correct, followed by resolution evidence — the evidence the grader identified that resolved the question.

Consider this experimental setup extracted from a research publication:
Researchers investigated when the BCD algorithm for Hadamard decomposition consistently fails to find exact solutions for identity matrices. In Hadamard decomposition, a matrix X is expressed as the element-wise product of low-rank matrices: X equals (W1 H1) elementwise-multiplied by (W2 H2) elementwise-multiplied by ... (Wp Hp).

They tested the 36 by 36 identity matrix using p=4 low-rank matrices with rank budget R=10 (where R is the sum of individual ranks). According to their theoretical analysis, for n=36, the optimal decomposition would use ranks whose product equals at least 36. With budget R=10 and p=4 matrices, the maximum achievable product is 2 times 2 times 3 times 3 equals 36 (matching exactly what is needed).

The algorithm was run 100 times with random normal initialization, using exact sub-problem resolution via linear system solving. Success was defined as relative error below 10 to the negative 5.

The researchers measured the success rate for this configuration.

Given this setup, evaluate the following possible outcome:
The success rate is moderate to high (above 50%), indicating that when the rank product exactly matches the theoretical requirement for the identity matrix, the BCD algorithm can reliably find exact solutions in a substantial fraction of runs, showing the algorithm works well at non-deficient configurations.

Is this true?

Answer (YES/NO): NO